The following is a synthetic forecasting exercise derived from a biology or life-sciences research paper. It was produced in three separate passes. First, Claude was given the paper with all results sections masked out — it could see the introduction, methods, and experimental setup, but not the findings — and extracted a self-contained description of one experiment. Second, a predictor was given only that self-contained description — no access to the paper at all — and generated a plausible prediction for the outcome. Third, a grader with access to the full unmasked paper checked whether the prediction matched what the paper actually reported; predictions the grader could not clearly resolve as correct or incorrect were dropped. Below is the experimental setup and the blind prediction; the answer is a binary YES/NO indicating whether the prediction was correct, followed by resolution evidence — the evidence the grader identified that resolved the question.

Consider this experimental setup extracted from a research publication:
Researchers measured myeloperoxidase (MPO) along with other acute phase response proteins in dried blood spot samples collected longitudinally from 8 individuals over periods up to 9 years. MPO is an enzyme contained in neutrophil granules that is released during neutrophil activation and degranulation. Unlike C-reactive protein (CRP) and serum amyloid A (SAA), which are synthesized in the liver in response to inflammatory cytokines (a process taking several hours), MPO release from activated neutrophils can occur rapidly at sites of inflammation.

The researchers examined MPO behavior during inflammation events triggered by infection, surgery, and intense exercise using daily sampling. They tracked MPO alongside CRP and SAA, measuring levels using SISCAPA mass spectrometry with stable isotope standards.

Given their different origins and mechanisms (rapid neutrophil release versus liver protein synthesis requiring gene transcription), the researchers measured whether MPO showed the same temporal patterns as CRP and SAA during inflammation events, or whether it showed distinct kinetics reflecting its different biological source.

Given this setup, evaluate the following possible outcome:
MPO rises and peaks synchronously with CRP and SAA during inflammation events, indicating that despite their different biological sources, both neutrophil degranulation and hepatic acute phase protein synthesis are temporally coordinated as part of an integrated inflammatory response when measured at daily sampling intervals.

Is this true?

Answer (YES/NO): NO